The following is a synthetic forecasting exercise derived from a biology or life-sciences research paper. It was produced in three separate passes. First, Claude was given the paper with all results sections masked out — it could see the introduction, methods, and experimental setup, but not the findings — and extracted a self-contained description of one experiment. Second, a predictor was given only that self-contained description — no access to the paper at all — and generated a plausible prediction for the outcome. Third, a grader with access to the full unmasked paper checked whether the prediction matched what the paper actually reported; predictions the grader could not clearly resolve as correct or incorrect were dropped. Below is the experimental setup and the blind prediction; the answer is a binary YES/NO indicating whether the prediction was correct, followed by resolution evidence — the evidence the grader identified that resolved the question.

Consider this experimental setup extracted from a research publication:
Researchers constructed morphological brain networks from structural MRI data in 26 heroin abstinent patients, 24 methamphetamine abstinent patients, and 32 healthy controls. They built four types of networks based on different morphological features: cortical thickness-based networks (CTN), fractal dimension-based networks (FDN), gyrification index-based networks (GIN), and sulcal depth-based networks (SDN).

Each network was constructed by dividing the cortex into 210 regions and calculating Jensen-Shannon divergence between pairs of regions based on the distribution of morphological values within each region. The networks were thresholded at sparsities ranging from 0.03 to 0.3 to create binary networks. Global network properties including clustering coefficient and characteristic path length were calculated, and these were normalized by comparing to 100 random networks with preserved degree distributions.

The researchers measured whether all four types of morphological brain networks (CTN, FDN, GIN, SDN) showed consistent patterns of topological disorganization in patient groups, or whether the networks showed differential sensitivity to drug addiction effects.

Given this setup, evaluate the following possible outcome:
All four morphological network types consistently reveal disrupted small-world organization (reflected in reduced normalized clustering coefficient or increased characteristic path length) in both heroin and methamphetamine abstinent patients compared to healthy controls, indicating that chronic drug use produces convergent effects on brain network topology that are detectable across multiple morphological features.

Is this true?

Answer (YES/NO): NO